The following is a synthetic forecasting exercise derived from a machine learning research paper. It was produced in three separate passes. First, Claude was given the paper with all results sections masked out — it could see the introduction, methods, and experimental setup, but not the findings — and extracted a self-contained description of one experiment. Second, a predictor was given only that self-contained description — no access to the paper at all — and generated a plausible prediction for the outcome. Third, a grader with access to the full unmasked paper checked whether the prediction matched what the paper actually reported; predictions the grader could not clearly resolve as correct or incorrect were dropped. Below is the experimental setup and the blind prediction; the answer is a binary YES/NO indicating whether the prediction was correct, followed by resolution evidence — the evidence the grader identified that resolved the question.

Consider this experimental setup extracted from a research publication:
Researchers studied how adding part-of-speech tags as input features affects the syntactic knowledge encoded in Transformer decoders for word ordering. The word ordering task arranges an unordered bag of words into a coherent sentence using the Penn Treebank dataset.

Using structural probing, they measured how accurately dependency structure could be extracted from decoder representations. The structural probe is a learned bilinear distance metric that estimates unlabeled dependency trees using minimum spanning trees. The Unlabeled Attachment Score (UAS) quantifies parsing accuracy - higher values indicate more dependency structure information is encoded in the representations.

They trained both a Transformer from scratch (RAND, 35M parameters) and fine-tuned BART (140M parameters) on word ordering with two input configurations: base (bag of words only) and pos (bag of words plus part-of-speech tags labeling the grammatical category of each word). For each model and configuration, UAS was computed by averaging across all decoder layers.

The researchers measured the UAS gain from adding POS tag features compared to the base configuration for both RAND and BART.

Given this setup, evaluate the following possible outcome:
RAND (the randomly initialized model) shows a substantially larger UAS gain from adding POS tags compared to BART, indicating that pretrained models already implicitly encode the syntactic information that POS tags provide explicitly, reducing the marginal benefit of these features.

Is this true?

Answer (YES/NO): NO